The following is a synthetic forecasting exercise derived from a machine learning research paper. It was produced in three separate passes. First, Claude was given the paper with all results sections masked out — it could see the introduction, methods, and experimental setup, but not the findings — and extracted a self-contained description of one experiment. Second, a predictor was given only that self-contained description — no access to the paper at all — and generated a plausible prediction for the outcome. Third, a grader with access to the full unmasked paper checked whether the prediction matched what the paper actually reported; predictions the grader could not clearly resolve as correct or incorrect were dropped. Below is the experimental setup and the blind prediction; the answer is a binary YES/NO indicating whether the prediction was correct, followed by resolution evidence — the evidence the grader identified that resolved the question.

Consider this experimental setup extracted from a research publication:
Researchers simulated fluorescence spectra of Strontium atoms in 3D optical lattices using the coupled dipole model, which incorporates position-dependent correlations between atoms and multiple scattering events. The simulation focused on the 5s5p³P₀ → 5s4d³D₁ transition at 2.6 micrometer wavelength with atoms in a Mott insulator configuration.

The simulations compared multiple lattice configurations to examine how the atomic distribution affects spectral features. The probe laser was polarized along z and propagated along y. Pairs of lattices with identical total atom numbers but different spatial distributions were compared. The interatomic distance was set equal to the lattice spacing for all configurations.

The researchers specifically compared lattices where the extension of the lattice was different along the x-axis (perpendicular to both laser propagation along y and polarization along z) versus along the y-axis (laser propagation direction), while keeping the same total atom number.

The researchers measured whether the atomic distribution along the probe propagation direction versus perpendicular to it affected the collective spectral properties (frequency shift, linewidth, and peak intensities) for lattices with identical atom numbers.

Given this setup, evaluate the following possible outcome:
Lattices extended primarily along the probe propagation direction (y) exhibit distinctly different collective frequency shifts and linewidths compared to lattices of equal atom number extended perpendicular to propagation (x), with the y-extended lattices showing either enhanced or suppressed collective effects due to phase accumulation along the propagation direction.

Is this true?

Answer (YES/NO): NO